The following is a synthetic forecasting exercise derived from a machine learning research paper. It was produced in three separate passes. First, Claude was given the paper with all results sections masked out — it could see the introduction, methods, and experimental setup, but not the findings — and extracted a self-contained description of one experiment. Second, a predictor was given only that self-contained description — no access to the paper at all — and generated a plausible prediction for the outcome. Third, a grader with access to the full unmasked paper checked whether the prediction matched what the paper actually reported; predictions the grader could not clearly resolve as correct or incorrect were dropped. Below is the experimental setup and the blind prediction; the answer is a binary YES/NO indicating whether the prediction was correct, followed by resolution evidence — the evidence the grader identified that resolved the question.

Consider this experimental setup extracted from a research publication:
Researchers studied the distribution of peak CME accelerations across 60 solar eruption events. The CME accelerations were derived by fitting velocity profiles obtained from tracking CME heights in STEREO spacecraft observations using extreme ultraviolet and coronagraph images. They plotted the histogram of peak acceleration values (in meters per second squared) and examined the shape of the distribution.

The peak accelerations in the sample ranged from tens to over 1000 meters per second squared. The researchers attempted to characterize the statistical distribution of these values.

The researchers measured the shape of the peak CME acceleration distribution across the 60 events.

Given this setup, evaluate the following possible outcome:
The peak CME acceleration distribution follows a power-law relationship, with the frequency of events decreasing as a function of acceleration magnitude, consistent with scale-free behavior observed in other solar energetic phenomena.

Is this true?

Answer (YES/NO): NO